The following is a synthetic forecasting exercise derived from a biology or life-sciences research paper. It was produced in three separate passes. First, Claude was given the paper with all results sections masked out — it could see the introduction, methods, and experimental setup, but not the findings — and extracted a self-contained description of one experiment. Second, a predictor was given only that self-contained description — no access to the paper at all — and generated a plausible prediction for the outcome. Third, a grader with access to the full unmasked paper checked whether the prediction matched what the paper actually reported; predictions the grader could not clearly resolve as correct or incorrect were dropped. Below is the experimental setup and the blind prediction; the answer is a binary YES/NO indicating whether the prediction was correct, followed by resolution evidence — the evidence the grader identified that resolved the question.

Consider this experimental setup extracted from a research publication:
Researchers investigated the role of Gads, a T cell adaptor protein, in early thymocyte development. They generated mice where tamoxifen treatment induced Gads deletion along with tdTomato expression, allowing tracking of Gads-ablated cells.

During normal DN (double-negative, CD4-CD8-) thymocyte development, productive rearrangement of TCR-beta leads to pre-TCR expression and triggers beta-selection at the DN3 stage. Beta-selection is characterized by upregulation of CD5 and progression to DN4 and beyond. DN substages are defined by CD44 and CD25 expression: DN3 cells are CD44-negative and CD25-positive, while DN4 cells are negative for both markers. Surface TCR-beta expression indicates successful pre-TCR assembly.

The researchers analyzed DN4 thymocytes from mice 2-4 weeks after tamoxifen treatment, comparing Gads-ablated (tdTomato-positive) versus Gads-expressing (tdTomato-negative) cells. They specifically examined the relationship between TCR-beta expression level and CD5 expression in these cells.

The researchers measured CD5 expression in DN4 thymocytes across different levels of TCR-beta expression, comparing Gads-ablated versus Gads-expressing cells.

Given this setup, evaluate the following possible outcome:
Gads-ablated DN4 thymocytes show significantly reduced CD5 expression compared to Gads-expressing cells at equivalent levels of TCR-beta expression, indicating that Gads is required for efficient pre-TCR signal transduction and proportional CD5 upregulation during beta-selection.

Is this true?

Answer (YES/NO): YES